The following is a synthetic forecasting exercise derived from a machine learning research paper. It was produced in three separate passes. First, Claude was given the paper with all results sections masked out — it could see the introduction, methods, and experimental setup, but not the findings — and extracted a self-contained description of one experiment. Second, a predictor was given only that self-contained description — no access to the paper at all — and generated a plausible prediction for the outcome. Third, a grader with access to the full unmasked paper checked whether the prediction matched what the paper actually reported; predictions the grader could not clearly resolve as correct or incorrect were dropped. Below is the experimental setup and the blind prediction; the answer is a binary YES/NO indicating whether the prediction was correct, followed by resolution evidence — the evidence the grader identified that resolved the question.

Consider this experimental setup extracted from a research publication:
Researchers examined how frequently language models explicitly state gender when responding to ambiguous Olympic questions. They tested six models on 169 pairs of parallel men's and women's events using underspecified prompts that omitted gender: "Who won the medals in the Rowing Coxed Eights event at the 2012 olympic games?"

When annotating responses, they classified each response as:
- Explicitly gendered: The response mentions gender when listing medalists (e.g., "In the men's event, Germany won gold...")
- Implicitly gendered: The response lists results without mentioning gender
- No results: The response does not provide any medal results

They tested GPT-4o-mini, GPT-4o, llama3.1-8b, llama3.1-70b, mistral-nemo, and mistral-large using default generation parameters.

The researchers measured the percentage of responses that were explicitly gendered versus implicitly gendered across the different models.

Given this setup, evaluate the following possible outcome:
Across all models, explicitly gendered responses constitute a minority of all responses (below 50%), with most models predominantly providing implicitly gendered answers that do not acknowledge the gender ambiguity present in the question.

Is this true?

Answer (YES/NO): NO